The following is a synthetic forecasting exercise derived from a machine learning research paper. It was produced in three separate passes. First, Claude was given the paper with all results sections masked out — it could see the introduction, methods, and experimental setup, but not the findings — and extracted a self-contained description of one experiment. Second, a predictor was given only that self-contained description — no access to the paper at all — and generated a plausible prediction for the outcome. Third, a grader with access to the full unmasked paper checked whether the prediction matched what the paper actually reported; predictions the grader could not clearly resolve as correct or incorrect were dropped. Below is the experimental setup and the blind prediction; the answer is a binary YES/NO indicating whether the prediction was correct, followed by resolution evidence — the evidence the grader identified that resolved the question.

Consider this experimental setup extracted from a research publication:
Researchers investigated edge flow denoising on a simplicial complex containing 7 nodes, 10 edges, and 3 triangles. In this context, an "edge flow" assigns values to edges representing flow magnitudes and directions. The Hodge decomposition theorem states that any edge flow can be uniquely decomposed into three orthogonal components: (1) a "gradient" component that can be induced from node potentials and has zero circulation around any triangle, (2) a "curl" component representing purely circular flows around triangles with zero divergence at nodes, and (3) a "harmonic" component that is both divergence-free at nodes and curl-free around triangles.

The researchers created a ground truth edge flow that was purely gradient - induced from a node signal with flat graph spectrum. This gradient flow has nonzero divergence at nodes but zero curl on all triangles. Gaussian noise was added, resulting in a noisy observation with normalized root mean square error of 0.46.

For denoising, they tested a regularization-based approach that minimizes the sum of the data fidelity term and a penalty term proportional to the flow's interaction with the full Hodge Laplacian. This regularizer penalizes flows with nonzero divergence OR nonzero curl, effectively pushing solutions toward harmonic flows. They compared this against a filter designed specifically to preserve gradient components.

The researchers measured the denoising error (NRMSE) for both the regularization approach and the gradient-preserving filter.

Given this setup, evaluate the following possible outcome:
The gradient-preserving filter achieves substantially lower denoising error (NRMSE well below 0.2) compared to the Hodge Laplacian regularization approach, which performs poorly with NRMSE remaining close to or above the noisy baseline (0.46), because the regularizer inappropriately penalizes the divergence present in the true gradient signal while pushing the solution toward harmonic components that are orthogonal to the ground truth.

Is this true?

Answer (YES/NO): NO